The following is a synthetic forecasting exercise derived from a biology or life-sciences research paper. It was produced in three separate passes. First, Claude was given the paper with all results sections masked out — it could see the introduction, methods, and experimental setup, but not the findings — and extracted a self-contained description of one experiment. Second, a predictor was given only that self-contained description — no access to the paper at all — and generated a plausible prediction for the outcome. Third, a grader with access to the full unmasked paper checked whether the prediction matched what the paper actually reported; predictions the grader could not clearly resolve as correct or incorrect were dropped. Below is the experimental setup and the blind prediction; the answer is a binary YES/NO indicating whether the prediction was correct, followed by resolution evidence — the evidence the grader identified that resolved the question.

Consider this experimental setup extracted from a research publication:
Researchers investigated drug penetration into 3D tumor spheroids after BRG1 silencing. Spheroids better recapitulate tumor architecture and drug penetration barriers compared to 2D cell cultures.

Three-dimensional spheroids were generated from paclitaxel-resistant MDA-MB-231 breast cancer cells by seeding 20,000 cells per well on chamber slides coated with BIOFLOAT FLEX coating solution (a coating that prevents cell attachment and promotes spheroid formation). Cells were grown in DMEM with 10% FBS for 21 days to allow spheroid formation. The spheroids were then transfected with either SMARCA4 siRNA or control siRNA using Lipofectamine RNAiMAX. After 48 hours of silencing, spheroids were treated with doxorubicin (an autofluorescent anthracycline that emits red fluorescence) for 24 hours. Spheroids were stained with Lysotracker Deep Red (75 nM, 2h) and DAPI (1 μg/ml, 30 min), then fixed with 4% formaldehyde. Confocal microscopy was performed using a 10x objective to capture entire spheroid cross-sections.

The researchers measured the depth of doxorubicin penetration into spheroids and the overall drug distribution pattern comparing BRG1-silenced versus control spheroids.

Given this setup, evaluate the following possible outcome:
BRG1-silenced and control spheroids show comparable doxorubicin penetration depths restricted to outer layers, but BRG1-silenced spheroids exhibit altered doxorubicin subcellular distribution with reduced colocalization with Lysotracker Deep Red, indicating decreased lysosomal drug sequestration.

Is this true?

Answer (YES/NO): NO